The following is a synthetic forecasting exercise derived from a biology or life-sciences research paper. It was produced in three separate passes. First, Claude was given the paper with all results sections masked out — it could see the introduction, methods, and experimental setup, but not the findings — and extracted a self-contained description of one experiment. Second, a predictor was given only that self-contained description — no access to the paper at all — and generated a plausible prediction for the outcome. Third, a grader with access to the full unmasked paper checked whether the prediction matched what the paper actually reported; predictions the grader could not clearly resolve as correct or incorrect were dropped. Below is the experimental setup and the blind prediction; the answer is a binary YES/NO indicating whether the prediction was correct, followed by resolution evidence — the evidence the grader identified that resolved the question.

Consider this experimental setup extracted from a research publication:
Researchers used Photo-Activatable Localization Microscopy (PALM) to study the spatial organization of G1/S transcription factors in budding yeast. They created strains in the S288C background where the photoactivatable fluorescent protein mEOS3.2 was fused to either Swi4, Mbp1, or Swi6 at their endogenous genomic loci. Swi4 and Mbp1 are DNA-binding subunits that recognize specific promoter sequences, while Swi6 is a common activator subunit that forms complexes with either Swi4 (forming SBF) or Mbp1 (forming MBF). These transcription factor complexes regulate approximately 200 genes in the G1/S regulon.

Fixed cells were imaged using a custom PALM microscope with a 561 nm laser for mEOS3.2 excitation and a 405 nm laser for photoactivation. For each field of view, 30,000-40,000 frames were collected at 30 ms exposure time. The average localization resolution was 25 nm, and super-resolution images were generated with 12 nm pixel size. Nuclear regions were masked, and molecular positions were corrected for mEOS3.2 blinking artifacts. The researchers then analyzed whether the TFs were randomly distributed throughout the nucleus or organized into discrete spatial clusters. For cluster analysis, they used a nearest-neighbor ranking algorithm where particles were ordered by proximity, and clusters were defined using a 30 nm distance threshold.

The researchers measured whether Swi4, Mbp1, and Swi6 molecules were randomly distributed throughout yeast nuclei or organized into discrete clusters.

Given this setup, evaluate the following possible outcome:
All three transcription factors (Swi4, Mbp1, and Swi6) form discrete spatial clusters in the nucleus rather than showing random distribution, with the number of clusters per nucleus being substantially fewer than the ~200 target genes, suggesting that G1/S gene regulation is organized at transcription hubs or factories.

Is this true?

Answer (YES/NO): YES